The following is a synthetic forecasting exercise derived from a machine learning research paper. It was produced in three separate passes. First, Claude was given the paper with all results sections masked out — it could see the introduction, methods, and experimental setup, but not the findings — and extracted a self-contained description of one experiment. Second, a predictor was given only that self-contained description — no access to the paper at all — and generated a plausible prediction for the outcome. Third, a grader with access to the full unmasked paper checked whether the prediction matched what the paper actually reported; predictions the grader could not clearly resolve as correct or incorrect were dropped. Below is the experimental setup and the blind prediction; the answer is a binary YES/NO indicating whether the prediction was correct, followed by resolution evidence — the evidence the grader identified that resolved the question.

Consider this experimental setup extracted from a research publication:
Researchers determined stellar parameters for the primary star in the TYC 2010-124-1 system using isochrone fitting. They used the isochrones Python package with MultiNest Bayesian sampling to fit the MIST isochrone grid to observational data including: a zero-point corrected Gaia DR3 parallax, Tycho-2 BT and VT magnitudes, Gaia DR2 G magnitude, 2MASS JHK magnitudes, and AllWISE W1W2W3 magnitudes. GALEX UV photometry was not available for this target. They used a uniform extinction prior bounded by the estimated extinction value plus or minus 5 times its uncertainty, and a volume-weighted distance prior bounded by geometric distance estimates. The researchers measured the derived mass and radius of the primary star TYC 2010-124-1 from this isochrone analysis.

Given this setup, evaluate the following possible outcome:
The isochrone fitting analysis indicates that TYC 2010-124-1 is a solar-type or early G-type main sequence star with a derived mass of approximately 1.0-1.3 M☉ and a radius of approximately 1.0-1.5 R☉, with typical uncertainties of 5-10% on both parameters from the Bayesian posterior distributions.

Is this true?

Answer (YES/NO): NO